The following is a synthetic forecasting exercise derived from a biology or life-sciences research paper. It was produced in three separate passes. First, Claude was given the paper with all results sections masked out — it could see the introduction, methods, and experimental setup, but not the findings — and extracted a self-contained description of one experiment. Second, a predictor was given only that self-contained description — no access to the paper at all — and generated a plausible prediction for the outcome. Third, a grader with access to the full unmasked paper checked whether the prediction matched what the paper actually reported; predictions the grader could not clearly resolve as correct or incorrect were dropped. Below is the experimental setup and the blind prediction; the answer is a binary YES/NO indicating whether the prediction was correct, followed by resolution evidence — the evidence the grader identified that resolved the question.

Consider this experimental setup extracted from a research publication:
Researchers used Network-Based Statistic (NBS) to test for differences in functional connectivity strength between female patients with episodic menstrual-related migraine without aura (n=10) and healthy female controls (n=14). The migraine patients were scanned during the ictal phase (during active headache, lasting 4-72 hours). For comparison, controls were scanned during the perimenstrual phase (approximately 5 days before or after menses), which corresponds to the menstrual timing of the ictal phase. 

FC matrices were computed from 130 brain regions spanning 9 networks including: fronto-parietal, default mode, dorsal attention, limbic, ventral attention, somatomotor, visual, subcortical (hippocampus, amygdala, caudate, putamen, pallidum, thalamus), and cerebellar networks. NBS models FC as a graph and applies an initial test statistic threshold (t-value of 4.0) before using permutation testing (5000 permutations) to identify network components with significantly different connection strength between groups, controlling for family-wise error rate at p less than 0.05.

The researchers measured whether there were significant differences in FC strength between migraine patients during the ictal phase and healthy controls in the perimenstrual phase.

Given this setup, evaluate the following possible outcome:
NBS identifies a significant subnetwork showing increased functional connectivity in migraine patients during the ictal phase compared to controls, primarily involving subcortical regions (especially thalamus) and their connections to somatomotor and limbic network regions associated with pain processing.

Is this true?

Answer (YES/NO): NO